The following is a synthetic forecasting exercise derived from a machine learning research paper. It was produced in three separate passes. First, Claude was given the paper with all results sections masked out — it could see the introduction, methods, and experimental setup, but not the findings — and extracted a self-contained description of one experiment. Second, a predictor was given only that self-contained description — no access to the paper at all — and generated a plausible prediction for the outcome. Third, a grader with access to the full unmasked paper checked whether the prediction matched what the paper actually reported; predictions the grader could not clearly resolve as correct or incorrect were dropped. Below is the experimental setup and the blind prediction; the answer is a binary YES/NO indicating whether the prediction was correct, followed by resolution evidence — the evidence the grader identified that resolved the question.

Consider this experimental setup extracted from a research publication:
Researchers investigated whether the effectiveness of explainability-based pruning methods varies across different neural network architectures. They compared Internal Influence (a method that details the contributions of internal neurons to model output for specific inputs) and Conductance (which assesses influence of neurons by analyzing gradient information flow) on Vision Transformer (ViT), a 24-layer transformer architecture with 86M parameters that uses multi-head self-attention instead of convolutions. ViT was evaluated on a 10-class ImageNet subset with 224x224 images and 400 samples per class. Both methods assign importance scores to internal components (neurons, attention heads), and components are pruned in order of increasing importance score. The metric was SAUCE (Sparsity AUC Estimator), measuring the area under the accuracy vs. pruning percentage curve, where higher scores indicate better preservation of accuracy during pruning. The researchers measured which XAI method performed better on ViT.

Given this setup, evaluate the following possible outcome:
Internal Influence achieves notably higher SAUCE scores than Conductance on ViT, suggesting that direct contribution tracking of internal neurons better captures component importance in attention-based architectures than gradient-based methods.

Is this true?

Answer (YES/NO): NO